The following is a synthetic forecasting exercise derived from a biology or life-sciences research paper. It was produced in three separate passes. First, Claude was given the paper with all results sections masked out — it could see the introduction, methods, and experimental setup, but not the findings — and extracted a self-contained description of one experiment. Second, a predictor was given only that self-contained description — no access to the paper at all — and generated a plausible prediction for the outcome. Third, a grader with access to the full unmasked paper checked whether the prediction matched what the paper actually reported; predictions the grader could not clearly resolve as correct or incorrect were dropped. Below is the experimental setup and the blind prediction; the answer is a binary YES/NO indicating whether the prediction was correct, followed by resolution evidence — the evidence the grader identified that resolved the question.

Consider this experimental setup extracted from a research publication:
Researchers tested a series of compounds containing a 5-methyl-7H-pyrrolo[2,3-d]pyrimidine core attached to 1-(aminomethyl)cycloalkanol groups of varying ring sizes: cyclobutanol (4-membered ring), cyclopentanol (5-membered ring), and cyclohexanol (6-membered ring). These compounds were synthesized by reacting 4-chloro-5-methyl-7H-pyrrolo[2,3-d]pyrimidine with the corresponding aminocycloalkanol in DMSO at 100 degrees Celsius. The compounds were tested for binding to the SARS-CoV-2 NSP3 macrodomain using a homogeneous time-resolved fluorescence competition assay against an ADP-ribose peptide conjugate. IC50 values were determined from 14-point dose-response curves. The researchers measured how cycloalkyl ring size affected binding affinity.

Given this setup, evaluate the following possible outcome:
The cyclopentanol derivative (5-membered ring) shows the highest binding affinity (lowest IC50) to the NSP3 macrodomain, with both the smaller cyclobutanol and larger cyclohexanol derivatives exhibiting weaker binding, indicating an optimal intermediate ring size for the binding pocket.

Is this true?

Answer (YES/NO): NO